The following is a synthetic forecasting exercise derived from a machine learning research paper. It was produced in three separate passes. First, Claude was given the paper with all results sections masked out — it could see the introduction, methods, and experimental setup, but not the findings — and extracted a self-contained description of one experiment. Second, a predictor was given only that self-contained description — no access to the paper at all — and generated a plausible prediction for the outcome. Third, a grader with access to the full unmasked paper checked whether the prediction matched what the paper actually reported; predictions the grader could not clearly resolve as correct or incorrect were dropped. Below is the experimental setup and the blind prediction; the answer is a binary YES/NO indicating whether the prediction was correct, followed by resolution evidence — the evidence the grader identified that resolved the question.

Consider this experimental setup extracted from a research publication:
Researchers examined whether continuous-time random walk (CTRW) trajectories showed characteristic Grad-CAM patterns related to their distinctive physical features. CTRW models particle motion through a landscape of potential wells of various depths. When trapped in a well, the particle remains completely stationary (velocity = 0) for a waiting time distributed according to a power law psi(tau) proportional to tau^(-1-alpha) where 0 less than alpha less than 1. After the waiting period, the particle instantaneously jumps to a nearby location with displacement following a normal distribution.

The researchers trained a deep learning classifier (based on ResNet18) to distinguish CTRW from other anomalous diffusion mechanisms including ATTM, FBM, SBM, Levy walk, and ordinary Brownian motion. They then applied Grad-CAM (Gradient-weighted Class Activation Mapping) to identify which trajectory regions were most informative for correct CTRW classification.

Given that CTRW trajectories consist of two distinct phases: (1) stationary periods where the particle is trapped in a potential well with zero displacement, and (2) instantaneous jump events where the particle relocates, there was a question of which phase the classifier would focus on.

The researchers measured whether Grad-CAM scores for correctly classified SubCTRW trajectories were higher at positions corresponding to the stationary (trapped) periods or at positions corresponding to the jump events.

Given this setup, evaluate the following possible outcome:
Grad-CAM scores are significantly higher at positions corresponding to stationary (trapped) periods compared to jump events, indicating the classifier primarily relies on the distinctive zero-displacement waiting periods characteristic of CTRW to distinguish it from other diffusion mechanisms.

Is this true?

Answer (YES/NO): NO